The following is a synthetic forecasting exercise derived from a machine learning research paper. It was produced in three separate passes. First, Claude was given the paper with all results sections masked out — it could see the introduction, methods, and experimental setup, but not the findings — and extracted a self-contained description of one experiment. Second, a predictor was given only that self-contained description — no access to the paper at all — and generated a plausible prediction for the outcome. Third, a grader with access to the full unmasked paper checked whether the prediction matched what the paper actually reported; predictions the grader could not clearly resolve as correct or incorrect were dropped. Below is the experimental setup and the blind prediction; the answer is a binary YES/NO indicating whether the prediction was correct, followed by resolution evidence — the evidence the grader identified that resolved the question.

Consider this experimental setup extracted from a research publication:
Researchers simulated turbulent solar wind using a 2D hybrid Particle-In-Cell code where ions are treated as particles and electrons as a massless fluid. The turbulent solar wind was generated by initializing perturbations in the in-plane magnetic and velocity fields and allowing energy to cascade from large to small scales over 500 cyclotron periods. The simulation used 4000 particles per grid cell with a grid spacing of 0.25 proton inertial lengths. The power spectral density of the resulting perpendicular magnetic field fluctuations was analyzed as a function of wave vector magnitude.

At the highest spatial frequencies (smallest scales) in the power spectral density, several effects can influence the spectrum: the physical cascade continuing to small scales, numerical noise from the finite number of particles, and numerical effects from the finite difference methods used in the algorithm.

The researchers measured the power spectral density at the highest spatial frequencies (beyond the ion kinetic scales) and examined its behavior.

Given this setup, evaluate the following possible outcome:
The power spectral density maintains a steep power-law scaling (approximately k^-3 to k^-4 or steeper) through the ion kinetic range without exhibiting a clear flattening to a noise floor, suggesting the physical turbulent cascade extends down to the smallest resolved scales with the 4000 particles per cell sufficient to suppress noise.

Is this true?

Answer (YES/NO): NO